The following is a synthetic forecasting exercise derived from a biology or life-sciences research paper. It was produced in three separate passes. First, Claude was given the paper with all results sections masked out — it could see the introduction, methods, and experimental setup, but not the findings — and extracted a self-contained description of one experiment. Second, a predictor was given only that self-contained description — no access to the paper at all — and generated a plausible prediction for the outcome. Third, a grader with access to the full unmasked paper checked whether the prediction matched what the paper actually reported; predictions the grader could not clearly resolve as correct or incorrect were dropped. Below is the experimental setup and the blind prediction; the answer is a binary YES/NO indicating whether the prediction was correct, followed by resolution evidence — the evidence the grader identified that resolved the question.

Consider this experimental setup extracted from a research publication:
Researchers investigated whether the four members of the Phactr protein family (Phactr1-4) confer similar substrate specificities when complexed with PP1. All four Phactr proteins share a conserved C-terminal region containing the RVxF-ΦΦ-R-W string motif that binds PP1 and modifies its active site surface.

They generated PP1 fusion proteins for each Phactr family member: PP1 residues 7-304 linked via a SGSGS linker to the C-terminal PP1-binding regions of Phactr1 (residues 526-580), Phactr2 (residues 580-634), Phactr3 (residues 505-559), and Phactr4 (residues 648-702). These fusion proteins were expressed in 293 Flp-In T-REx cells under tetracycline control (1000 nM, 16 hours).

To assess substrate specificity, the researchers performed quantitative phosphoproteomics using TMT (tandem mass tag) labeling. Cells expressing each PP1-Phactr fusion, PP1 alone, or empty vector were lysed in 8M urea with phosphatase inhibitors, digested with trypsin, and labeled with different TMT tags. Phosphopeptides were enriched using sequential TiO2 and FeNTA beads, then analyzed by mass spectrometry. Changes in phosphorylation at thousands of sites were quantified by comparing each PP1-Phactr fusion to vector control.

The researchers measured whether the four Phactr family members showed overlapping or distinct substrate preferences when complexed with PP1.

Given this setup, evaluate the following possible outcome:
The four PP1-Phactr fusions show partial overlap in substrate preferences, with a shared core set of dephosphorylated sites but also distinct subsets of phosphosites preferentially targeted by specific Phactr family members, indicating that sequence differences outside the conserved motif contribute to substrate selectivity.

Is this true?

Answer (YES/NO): NO